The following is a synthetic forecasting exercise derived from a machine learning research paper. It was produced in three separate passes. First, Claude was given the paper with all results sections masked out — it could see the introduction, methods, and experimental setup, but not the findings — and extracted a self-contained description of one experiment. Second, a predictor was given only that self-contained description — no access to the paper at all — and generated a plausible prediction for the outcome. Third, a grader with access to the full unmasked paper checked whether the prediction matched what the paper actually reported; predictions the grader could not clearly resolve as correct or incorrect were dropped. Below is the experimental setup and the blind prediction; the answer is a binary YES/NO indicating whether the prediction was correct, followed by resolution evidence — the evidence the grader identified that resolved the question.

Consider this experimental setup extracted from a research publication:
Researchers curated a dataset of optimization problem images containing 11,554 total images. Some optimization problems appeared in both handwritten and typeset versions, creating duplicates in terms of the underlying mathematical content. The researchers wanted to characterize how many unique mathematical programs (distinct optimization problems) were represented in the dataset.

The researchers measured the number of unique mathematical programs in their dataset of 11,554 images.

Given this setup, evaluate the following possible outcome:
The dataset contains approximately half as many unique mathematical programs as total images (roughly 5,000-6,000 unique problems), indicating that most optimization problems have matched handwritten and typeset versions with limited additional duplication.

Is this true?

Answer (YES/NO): NO